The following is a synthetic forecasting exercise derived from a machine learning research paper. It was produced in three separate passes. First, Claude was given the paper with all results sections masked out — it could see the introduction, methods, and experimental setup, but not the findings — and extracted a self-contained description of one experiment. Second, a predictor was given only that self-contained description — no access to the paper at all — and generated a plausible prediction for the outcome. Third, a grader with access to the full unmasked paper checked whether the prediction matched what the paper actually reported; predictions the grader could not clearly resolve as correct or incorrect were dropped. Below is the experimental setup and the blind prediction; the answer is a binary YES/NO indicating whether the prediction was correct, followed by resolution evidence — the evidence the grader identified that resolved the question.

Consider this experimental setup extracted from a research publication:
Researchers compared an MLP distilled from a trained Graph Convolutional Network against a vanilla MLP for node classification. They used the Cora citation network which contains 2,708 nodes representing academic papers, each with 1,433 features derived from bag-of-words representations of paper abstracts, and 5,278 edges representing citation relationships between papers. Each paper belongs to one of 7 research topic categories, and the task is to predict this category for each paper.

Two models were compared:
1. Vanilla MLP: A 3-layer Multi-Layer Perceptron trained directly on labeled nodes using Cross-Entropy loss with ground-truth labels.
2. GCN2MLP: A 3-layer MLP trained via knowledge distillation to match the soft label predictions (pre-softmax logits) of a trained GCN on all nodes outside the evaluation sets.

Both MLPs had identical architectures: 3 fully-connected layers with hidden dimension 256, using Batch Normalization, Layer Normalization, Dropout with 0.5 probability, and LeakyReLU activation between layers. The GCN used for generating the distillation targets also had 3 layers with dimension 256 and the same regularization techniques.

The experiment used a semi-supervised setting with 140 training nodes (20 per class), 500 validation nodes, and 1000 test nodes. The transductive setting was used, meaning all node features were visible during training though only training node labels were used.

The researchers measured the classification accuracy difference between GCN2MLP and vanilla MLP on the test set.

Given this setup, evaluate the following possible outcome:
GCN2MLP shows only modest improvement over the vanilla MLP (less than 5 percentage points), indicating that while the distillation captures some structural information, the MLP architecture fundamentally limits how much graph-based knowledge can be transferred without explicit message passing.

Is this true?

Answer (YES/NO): NO